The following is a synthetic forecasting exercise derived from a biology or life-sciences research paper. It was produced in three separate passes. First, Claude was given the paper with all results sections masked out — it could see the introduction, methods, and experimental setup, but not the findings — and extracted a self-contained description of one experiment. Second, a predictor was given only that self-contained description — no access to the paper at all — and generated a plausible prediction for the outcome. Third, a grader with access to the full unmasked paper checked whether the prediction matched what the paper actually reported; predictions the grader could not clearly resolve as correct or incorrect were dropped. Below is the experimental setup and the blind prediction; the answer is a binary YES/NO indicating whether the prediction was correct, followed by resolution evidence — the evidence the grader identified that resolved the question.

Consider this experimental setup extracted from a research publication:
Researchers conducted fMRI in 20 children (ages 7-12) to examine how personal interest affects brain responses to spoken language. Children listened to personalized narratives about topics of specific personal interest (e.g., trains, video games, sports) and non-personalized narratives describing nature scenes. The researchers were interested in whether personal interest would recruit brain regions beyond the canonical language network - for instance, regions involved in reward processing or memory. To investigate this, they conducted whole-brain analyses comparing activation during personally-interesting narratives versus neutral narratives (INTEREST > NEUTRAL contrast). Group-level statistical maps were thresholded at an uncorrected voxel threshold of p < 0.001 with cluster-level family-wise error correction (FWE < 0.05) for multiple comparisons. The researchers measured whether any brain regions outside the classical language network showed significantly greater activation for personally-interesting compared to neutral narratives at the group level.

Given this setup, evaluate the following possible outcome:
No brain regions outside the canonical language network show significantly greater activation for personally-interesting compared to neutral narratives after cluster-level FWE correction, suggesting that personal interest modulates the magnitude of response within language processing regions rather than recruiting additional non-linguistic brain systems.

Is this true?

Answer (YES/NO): NO